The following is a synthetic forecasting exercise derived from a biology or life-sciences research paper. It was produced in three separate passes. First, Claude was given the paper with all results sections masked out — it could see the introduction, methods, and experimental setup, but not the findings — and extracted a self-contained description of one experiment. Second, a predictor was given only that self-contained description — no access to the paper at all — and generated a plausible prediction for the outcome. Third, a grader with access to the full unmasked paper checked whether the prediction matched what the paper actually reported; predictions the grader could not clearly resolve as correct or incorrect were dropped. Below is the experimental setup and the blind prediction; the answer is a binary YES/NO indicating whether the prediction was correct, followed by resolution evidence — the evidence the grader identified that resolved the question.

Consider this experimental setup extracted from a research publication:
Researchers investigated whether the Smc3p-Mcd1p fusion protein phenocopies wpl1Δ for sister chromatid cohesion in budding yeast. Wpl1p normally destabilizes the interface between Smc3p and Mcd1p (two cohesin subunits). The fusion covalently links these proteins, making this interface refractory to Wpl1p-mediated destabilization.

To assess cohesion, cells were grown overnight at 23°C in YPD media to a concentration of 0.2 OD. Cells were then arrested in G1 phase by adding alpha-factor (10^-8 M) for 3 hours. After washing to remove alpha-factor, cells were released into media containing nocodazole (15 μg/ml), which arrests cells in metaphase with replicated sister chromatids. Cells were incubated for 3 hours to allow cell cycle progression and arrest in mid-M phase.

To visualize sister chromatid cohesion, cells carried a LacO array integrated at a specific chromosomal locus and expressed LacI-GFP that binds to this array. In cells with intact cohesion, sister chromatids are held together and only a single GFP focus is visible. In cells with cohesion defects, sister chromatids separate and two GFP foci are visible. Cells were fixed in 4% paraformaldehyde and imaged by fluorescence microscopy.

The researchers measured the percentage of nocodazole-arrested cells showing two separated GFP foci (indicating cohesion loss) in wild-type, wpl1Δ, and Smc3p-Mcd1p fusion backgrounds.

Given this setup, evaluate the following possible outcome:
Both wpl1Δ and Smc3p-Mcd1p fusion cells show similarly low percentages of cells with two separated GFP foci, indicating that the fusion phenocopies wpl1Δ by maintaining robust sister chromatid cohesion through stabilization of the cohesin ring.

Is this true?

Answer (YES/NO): NO